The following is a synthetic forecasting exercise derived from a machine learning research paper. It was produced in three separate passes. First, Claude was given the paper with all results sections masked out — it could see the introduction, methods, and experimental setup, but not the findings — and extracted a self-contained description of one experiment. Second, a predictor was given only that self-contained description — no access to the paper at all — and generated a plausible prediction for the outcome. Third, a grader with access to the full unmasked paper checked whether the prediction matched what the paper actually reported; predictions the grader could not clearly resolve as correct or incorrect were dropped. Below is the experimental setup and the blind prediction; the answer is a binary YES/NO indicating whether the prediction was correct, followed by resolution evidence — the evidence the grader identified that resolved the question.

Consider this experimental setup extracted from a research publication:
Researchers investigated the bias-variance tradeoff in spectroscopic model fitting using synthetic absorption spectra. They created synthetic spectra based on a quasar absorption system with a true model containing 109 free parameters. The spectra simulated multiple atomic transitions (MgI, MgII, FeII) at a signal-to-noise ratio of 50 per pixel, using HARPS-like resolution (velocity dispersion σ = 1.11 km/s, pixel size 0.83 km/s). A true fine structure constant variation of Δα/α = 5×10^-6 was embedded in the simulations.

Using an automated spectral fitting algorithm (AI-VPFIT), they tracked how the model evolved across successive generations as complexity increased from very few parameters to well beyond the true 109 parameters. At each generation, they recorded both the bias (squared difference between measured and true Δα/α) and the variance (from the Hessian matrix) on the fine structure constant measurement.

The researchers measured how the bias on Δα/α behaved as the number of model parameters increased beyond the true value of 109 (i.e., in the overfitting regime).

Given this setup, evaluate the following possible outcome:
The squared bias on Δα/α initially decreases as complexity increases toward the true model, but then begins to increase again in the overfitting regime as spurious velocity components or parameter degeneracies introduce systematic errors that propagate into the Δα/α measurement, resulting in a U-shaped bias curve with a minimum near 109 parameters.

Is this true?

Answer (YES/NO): YES